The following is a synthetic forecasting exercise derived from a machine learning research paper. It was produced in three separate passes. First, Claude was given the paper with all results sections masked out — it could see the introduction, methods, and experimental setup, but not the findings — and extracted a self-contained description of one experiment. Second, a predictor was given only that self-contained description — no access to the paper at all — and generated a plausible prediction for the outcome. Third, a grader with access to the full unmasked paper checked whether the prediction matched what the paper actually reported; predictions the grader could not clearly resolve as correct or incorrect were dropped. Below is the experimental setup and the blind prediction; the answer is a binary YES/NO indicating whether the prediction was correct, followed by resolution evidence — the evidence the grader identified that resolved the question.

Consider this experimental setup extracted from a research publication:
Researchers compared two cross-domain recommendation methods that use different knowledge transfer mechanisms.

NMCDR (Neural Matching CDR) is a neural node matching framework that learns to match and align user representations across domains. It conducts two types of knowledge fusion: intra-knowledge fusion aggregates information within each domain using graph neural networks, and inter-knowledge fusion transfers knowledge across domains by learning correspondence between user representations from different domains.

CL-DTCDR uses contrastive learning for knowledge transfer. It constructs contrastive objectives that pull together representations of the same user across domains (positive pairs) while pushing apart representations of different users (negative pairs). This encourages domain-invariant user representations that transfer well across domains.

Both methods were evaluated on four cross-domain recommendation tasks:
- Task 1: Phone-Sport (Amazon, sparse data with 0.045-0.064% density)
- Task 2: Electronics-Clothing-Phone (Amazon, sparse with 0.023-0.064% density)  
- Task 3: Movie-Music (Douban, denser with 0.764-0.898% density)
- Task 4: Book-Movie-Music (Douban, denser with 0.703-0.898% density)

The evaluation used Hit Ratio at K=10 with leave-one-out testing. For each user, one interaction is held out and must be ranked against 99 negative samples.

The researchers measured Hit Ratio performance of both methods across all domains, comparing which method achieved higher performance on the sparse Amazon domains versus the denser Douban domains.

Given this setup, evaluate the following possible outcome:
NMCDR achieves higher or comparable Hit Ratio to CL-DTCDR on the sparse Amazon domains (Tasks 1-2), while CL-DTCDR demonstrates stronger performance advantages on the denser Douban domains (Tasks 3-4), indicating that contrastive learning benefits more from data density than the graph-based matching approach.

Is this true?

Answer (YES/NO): NO